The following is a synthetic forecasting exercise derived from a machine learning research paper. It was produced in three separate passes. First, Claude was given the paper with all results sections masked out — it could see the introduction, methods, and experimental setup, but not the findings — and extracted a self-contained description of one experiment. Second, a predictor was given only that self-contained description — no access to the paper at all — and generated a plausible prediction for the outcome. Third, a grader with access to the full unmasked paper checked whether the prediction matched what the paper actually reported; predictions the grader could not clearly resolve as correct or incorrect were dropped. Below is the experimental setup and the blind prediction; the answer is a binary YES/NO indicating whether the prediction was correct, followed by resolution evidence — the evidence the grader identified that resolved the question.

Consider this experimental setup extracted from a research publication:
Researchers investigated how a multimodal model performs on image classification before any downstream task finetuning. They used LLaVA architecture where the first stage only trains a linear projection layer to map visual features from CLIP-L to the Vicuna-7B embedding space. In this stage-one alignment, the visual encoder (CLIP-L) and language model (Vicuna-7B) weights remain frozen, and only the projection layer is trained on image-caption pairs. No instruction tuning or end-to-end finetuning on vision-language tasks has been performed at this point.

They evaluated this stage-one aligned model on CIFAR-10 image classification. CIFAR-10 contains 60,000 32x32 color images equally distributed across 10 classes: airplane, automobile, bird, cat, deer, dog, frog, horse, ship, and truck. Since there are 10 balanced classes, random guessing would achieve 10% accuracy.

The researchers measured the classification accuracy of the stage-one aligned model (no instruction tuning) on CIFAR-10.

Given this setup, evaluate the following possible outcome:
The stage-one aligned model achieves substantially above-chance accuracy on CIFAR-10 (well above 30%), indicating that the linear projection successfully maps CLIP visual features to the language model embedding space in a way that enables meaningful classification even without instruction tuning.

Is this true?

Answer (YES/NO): YES